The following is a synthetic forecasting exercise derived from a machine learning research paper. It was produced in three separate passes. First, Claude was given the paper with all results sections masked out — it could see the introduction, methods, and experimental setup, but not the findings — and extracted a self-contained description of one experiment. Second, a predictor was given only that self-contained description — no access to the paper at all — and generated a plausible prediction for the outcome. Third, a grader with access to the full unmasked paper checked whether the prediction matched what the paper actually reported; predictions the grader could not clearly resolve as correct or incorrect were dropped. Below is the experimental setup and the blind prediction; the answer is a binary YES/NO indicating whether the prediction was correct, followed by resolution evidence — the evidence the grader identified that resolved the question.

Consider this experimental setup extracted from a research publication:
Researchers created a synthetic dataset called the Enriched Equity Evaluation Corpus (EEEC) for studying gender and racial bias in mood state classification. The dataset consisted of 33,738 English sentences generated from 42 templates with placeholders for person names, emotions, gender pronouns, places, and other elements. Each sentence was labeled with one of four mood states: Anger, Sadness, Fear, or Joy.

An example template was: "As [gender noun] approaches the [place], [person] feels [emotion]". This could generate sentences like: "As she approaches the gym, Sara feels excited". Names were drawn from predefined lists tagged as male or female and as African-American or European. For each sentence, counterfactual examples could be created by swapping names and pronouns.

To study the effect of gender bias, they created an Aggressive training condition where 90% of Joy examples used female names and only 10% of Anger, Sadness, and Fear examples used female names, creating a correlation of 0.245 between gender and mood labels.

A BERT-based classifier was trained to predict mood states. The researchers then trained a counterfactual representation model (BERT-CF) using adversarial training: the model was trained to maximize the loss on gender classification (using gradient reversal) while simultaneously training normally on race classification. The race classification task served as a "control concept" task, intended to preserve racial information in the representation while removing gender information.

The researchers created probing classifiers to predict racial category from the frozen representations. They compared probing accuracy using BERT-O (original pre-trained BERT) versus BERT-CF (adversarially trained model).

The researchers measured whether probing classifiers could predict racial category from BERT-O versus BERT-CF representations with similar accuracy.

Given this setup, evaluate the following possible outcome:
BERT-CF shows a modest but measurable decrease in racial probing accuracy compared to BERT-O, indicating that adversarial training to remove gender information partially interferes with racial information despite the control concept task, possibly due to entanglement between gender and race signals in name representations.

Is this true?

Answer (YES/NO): YES